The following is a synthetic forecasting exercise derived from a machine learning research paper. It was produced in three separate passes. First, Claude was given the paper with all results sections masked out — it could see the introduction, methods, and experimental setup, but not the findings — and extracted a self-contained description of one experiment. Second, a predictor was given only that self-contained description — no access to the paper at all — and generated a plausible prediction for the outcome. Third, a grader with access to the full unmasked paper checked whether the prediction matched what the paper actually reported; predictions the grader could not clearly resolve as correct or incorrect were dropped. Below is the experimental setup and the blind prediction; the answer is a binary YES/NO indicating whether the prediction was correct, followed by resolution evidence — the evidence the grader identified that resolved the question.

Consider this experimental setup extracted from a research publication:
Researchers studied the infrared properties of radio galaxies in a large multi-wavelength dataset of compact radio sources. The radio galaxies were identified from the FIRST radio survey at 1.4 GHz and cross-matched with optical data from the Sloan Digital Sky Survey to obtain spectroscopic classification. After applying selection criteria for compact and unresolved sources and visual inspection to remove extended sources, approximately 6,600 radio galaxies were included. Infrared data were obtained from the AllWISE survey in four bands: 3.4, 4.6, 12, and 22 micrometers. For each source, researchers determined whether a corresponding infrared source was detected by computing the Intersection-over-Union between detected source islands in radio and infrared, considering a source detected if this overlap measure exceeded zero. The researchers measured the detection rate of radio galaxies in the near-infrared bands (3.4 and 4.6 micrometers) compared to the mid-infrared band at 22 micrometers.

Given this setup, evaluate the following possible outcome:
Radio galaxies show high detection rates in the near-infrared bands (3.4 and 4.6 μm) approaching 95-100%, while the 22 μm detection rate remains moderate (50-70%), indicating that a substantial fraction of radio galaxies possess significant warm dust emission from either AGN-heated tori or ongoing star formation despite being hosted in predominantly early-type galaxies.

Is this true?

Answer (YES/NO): NO